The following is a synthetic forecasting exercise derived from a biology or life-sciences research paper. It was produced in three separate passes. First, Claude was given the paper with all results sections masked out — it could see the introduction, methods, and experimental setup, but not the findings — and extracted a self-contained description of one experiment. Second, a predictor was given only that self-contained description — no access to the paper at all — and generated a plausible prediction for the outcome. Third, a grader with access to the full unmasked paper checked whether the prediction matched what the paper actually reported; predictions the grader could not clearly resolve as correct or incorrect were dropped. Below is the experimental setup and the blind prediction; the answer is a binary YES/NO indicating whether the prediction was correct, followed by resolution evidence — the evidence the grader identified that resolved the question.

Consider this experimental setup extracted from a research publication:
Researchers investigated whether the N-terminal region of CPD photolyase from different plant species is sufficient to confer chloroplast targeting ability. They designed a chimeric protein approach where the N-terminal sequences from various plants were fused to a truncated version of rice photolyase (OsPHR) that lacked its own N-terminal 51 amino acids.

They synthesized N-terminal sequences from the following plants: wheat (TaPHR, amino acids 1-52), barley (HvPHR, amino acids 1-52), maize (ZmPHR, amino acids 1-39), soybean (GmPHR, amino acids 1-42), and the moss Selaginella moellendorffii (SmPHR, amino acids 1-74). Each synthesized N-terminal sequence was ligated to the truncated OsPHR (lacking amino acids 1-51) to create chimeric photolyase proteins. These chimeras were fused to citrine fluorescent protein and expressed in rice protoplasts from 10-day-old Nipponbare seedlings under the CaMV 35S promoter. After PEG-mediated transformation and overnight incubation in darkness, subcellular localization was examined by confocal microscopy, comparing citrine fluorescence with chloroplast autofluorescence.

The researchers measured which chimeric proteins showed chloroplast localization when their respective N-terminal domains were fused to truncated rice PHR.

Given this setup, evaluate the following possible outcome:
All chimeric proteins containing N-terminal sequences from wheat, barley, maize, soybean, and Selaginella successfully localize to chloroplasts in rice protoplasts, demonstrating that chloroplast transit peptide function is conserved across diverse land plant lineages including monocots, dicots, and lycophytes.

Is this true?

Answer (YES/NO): NO